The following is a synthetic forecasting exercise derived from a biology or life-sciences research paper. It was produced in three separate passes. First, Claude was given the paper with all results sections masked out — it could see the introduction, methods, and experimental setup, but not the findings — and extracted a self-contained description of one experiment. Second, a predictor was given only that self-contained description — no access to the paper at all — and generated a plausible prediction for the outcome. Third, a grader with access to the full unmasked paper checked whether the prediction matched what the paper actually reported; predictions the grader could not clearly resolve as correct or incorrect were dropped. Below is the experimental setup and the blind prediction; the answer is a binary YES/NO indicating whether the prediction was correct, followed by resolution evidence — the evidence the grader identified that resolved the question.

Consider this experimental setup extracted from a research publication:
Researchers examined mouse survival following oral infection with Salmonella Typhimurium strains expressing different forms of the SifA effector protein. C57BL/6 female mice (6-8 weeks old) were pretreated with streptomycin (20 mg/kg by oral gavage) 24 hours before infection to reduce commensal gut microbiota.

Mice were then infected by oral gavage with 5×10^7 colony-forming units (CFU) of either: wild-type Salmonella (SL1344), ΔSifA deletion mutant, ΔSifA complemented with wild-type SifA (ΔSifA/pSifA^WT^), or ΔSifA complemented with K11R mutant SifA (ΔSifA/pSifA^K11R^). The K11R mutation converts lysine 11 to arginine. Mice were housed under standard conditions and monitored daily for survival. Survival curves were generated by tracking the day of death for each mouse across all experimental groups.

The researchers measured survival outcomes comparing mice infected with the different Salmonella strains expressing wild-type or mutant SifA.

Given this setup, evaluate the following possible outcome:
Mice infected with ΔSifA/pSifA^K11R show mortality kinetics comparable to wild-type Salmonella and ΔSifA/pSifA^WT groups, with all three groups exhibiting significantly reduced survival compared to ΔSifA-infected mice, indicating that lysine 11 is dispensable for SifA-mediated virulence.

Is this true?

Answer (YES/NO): NO